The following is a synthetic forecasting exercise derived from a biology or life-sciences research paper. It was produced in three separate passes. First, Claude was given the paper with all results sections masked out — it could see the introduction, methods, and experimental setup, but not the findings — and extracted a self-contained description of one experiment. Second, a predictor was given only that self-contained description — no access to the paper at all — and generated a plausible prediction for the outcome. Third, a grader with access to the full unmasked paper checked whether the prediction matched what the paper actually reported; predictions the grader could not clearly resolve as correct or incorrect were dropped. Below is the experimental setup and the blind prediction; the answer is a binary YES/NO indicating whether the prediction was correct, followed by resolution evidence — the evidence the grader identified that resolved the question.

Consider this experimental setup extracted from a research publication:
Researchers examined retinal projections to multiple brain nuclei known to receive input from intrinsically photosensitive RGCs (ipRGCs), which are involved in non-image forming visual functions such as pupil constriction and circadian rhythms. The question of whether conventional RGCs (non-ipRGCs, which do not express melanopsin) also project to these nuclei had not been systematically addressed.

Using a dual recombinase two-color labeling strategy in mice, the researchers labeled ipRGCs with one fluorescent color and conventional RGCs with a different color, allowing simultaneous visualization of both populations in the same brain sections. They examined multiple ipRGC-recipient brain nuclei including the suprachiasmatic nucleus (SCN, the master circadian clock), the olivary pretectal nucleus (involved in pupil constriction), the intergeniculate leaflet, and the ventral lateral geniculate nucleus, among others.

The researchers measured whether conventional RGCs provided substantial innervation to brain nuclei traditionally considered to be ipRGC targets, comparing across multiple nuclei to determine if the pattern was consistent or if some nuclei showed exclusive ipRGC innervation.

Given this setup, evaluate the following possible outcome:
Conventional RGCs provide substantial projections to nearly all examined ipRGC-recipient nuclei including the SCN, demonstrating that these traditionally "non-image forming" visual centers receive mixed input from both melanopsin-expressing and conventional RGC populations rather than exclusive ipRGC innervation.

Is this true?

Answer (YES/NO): NO